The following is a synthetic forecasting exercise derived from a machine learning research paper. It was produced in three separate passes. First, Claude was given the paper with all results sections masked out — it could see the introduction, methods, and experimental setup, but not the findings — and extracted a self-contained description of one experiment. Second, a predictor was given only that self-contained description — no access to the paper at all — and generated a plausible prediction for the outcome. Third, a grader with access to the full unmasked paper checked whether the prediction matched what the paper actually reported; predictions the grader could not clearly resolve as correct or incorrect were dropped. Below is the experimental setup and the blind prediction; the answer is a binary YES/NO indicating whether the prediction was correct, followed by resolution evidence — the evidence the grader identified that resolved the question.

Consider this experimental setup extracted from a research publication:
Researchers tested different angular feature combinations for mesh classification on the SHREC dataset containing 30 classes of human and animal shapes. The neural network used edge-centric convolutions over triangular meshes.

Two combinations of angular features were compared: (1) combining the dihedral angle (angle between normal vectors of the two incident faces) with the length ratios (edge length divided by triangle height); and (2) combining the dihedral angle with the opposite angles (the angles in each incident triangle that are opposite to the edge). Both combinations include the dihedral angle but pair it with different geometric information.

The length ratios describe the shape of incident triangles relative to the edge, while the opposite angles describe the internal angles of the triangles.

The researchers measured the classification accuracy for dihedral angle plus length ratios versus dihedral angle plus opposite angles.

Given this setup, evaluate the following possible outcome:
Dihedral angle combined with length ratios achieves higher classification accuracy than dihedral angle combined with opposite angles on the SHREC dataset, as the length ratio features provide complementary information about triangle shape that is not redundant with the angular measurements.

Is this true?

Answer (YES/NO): YES